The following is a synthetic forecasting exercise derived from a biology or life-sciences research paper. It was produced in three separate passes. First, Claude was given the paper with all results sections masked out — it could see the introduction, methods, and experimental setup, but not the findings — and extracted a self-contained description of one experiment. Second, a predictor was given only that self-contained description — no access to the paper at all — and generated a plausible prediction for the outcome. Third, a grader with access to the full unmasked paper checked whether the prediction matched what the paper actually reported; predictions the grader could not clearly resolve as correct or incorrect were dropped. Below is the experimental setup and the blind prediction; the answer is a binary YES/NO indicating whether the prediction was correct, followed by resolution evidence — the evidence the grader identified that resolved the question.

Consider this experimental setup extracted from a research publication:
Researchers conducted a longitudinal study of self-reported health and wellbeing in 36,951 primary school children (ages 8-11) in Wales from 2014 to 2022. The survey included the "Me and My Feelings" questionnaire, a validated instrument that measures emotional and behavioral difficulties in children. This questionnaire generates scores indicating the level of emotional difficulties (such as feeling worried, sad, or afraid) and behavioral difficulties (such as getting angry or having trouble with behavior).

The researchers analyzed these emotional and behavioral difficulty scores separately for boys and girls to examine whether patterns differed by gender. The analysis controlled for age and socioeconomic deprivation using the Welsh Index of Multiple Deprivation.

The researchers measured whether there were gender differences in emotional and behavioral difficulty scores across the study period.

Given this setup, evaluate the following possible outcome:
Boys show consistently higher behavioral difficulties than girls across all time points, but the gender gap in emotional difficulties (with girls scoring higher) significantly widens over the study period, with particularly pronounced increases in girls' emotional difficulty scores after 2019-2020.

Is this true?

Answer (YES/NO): NO